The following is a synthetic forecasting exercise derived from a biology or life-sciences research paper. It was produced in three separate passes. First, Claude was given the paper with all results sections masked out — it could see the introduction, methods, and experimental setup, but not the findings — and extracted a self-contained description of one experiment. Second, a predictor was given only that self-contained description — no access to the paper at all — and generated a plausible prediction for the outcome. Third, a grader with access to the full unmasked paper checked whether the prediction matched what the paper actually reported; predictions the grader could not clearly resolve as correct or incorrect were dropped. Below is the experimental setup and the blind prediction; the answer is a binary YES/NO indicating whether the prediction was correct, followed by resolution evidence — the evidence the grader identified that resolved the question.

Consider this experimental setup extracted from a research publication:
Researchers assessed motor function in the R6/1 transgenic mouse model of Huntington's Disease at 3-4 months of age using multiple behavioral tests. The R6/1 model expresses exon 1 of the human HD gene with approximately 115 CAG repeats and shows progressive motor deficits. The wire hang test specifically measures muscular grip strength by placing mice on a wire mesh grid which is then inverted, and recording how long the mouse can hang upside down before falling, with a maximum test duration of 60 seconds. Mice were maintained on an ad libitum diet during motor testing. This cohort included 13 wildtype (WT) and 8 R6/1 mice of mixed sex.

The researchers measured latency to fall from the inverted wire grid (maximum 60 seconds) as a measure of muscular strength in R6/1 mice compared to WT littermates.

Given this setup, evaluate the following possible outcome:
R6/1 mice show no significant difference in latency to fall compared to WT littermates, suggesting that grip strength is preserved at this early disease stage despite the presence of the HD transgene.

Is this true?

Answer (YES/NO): YES